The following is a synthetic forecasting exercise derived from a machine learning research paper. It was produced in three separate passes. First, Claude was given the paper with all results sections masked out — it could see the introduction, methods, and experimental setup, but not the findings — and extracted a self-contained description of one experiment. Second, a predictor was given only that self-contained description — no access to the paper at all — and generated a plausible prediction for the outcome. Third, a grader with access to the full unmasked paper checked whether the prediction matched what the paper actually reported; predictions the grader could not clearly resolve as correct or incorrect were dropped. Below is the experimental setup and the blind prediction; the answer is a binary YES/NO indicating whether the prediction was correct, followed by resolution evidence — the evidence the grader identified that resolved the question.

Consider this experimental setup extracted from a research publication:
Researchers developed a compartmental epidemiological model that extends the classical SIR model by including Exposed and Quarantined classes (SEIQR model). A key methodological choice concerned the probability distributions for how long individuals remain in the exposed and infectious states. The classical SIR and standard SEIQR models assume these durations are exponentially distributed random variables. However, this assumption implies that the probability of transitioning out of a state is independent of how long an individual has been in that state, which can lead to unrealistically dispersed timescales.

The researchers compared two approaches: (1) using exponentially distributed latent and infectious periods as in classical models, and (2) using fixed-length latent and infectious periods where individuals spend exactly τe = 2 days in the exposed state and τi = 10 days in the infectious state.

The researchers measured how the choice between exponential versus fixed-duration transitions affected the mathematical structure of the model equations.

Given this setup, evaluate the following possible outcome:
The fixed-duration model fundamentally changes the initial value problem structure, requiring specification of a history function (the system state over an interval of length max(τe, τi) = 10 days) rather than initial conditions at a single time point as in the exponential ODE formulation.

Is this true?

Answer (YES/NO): NO